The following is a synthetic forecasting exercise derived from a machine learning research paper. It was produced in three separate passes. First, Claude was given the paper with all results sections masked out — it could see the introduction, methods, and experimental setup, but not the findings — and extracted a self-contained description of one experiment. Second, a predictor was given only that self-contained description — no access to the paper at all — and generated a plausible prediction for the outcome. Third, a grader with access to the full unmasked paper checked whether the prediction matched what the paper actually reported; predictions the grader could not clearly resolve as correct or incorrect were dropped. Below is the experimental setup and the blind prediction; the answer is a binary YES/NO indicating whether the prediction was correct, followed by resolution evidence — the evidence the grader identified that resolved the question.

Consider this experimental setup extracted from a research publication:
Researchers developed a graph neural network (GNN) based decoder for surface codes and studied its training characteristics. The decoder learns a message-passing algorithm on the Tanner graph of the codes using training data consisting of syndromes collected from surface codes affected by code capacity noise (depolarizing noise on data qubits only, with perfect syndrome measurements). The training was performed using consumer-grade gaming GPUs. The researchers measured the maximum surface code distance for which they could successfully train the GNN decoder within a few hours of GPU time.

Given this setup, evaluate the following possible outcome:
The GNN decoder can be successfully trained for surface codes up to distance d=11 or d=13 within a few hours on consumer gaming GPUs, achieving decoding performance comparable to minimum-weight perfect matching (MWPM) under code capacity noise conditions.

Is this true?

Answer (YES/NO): NO